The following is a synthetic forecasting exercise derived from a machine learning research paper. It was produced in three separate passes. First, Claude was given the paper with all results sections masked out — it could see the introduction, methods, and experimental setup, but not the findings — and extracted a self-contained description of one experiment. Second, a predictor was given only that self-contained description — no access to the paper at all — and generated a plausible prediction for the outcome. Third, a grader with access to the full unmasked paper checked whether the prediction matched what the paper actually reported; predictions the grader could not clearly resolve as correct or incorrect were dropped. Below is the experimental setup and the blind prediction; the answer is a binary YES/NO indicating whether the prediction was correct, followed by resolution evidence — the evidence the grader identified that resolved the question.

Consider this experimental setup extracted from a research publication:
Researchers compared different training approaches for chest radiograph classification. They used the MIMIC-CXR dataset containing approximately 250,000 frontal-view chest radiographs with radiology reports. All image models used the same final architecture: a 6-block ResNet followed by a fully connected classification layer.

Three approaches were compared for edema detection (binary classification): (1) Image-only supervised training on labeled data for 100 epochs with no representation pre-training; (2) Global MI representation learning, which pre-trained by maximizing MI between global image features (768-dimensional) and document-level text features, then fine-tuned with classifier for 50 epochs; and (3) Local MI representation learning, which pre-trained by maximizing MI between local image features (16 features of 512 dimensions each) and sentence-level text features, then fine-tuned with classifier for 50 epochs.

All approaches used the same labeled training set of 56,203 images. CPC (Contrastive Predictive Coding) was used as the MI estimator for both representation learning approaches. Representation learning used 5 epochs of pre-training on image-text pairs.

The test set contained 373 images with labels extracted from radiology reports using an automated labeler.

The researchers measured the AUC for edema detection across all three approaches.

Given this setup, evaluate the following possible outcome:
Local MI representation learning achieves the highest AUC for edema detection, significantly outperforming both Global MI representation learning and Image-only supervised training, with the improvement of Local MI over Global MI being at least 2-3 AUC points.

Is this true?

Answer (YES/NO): NO